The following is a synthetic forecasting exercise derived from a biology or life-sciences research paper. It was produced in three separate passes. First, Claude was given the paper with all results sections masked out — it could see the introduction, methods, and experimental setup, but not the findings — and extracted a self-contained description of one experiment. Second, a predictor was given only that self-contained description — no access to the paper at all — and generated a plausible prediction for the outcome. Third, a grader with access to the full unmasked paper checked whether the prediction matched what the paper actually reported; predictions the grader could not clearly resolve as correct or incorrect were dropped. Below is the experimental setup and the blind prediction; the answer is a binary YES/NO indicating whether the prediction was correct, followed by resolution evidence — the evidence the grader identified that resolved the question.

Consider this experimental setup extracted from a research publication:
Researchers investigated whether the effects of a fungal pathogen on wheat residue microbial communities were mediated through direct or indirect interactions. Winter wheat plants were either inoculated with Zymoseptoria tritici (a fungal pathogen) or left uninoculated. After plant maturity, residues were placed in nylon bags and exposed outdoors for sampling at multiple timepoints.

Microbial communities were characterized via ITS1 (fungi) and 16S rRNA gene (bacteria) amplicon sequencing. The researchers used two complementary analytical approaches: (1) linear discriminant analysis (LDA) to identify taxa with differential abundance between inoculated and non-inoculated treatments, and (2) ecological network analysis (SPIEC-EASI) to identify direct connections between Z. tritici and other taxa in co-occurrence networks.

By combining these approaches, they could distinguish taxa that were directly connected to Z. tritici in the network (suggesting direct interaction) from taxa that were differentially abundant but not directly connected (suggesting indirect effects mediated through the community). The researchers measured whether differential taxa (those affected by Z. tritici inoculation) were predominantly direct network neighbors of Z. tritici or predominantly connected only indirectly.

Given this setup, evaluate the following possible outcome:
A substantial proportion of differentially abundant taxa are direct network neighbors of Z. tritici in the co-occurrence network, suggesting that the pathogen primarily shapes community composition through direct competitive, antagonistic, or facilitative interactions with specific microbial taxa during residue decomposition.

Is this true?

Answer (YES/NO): NO